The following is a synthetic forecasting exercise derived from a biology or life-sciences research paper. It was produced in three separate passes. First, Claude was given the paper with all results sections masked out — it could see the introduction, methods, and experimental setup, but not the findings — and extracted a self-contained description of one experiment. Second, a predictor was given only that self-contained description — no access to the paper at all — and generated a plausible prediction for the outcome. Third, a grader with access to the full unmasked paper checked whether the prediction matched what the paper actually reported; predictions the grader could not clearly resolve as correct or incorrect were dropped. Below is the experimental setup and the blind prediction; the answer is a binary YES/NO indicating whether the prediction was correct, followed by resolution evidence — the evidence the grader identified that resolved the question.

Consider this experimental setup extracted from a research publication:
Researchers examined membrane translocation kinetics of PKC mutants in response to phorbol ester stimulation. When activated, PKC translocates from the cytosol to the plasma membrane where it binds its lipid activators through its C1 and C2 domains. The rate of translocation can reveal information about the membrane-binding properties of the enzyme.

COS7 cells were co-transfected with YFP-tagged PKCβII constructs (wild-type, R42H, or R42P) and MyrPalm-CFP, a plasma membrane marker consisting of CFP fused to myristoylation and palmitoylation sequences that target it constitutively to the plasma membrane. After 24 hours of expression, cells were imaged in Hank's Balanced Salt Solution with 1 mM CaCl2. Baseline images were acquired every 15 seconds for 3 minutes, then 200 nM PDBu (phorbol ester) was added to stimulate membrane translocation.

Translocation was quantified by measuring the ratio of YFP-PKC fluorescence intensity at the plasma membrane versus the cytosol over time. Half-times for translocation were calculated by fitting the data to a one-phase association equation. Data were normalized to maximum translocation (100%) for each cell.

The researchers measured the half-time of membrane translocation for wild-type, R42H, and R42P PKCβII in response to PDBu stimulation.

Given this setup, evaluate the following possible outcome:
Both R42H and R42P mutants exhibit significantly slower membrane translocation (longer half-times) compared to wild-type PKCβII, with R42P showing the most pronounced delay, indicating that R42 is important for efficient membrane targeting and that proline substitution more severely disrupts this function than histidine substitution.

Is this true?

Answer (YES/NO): NO